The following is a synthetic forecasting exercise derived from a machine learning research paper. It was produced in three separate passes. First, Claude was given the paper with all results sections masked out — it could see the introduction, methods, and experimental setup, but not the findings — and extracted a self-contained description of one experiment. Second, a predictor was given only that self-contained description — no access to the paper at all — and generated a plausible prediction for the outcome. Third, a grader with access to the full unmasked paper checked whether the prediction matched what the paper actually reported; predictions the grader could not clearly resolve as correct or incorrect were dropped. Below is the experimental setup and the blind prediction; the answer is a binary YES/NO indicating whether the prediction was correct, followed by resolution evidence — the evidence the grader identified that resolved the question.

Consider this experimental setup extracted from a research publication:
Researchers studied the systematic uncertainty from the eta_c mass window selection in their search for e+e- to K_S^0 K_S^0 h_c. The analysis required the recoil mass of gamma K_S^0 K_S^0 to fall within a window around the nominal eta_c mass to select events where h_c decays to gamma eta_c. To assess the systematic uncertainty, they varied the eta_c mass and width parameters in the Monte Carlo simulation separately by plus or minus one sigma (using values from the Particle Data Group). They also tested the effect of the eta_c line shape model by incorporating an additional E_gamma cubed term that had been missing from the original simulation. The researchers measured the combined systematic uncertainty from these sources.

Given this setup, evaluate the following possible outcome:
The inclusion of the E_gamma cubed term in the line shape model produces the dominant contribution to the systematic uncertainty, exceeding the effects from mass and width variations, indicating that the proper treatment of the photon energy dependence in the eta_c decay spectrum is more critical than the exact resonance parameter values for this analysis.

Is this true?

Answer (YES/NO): YES